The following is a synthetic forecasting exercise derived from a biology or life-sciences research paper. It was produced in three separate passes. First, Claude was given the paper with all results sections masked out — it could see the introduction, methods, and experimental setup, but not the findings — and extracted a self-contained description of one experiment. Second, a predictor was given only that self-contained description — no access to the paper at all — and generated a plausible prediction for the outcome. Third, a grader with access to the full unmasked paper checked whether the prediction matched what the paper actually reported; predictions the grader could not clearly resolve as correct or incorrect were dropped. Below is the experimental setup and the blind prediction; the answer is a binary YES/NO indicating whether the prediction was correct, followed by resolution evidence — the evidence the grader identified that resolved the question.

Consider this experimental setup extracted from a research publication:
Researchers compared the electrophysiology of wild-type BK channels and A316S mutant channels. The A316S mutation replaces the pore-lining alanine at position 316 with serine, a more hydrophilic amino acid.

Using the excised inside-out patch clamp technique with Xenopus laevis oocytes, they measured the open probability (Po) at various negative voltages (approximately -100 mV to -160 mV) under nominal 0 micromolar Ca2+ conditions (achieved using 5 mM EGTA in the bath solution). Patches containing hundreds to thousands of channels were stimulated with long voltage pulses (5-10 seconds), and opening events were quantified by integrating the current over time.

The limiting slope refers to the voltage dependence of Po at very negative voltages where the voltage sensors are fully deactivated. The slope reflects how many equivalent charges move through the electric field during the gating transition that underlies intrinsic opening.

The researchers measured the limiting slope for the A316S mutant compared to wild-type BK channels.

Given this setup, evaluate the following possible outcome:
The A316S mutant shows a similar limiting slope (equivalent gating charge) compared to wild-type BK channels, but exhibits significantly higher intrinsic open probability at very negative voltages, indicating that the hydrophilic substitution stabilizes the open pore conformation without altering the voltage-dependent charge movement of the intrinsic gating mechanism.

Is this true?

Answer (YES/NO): NO